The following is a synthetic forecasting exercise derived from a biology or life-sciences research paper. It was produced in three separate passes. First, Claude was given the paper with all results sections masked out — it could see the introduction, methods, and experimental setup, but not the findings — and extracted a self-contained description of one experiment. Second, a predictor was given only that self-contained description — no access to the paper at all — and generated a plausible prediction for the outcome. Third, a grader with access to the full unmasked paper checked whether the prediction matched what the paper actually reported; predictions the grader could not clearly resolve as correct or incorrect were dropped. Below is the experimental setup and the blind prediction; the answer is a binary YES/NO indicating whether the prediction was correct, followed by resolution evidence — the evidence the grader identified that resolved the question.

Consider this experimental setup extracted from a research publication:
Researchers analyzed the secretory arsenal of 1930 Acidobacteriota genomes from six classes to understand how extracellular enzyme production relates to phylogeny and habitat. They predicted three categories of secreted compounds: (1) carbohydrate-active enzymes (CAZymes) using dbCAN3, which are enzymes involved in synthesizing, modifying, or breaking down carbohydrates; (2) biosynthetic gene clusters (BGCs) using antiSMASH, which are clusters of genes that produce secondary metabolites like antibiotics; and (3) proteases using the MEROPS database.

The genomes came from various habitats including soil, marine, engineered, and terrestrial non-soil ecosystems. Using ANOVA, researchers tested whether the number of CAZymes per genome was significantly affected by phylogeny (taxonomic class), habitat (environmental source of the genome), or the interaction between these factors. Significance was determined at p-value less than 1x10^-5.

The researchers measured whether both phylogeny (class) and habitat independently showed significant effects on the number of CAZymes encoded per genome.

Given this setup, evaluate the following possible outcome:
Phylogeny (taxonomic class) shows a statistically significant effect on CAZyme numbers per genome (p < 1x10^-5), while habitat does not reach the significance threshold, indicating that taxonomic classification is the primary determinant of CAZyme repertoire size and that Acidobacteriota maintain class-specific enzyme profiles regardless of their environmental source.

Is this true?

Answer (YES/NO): YES